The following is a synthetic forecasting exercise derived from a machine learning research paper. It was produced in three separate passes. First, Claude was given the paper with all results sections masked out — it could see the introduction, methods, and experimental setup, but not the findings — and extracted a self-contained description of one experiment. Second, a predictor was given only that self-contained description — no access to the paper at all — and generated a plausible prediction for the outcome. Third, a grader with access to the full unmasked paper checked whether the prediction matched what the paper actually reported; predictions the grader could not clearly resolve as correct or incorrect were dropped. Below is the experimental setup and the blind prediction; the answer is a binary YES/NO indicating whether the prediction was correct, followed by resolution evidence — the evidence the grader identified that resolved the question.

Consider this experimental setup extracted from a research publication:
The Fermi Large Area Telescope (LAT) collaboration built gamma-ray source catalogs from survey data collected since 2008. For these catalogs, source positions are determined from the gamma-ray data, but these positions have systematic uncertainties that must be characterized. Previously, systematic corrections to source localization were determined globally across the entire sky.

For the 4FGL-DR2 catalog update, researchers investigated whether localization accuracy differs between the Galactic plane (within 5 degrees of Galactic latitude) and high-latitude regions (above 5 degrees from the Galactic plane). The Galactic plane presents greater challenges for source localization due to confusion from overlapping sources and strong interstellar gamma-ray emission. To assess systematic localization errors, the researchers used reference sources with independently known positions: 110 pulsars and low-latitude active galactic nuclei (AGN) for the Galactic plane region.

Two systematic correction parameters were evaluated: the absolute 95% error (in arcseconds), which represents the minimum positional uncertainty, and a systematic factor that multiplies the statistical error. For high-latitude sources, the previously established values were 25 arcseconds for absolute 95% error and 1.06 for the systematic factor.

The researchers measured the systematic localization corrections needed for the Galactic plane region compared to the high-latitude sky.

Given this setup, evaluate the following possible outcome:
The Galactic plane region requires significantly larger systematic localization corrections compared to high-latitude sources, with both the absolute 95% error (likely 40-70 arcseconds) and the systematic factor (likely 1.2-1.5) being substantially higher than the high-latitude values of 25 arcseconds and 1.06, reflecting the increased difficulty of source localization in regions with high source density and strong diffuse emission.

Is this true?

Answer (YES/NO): NO